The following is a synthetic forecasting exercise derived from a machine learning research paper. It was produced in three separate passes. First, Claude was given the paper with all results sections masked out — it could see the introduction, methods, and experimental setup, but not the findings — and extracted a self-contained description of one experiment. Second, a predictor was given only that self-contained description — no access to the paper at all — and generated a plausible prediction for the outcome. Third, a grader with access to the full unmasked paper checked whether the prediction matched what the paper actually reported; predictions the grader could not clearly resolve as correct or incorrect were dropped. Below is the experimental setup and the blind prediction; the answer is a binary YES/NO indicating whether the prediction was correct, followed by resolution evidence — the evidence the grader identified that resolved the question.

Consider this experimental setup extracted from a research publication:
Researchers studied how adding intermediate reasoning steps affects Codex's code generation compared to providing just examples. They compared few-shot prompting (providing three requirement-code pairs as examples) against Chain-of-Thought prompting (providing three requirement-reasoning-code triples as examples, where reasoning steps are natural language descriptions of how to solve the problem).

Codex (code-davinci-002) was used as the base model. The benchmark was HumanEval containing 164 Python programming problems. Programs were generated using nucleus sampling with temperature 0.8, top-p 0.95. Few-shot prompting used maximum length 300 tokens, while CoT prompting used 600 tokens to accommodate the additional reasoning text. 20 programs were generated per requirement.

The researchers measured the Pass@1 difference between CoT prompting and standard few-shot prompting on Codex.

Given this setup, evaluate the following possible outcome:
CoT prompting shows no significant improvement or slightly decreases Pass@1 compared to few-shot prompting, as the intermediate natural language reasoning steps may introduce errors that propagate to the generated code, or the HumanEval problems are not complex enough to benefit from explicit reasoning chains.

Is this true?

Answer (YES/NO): YES